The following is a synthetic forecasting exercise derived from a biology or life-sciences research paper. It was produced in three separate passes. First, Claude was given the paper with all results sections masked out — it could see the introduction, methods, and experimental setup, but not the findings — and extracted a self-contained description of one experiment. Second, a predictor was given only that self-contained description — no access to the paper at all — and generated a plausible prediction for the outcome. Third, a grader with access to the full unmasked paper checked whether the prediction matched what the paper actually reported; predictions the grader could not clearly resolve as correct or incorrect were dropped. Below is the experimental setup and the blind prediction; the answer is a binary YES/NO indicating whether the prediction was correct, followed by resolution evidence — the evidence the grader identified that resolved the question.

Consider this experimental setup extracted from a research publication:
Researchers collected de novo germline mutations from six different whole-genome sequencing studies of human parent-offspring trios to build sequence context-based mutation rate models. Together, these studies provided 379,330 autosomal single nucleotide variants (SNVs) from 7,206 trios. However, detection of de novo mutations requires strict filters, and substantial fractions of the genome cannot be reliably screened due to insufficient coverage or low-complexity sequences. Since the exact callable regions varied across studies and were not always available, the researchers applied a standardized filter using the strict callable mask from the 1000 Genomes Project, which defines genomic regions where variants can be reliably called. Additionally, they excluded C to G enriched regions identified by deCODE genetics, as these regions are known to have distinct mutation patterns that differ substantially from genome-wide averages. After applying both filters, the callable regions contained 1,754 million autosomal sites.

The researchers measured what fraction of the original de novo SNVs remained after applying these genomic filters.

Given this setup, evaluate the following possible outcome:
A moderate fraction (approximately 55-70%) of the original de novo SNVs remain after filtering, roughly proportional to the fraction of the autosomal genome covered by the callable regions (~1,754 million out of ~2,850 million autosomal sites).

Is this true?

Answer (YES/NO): YES